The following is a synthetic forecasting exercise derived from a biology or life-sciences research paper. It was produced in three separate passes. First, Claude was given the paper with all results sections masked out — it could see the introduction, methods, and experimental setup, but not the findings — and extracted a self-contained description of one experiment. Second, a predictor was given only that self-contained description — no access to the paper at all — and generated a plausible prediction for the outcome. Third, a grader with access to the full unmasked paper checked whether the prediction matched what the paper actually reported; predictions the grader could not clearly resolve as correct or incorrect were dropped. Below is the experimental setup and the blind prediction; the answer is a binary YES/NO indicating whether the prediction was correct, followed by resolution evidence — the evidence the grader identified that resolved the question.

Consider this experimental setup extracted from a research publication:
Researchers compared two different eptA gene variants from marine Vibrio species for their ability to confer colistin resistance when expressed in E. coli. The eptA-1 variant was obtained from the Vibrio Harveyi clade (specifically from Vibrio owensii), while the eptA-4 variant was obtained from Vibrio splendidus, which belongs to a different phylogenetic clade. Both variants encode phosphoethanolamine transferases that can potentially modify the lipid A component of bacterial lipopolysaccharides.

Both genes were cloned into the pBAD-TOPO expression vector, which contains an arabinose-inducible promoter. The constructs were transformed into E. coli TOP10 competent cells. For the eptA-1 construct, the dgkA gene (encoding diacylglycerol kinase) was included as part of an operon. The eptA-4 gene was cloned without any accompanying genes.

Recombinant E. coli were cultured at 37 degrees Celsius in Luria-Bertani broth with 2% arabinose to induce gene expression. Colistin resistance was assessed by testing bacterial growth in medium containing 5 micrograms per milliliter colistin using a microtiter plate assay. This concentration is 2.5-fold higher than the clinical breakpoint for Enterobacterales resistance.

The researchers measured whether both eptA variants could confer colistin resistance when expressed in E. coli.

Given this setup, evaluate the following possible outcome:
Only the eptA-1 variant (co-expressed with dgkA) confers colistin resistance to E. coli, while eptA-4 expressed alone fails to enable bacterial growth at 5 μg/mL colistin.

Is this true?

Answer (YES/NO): YES